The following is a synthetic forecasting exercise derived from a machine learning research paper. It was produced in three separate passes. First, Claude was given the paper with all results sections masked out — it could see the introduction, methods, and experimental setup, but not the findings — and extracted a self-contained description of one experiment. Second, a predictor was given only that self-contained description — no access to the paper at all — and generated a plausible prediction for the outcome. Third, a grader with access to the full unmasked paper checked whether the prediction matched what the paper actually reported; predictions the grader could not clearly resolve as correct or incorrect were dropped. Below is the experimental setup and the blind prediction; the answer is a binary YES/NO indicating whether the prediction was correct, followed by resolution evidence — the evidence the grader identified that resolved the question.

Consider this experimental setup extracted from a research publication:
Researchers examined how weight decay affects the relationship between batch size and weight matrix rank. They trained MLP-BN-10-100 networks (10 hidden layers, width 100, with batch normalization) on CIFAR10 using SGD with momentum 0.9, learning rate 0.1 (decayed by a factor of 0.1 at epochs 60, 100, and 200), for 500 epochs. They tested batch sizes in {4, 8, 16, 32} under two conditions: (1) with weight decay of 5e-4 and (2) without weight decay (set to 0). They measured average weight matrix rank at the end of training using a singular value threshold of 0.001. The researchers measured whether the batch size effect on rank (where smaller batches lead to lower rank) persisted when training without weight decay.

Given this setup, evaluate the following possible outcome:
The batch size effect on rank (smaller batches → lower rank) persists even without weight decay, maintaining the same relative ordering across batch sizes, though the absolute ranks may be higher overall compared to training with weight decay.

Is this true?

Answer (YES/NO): NO